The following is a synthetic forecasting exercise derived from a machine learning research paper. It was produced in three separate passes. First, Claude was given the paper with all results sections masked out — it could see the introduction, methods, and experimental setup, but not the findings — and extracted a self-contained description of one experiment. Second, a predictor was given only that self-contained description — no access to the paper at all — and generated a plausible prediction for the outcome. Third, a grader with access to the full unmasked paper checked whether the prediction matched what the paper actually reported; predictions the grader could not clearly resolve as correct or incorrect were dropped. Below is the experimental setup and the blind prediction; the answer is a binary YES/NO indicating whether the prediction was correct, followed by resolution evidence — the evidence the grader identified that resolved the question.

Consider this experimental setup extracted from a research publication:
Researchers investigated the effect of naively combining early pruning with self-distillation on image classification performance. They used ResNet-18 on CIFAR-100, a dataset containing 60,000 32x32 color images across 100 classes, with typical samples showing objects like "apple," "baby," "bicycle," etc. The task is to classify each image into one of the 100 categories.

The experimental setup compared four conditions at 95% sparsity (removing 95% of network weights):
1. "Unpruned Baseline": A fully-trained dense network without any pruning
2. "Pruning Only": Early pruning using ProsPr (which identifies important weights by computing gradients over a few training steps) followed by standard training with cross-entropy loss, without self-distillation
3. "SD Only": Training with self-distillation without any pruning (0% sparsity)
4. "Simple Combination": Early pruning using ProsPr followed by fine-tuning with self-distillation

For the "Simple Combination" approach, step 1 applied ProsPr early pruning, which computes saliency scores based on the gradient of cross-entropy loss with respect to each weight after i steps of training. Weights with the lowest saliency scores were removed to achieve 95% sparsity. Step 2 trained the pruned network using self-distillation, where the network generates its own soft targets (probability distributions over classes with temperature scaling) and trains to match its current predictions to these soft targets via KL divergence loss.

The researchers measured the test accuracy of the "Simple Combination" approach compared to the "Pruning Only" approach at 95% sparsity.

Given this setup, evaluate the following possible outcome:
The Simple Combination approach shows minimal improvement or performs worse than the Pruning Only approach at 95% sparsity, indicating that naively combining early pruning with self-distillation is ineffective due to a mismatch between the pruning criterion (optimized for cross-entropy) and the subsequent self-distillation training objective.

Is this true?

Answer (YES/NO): YES